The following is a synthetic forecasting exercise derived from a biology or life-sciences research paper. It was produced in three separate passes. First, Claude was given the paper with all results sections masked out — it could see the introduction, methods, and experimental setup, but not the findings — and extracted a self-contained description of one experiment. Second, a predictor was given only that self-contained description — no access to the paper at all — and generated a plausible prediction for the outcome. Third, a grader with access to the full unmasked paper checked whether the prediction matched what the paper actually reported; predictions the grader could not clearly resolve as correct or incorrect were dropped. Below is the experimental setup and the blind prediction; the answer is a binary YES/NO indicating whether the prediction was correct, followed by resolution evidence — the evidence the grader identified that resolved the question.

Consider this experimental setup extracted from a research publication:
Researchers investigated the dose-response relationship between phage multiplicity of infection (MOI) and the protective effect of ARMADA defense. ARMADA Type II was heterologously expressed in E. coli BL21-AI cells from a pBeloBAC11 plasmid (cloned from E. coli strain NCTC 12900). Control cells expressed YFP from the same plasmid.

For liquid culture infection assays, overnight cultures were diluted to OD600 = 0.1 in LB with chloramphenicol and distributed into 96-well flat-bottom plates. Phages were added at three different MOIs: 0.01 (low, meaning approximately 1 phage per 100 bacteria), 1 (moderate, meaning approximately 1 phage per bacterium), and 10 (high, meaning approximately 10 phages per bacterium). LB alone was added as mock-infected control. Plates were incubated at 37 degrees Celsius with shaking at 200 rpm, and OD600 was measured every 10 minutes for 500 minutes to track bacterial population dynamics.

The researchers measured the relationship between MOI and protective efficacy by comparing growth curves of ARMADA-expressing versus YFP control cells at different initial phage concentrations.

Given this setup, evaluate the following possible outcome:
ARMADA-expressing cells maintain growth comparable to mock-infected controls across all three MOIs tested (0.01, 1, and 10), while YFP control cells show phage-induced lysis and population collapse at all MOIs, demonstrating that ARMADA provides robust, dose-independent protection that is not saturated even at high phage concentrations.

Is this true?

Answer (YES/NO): NO